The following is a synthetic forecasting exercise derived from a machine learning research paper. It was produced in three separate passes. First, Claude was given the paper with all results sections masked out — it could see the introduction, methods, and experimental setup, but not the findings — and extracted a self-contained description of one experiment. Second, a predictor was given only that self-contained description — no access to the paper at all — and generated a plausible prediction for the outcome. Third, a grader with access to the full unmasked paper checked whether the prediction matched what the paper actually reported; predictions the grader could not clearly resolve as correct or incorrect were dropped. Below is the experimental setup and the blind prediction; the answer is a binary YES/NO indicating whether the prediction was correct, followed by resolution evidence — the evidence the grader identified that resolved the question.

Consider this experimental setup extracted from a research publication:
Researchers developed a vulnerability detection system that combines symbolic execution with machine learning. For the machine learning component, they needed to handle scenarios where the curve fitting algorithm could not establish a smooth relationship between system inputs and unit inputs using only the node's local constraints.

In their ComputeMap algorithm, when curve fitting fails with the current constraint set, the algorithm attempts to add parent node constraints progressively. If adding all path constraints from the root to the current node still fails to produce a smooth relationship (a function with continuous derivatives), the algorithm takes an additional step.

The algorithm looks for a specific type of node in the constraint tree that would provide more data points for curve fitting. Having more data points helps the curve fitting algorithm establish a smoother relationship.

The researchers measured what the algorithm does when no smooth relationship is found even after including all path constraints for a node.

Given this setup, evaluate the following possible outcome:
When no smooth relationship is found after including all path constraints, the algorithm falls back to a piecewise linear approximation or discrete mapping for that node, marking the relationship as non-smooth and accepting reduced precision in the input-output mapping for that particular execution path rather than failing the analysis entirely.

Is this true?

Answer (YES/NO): NO